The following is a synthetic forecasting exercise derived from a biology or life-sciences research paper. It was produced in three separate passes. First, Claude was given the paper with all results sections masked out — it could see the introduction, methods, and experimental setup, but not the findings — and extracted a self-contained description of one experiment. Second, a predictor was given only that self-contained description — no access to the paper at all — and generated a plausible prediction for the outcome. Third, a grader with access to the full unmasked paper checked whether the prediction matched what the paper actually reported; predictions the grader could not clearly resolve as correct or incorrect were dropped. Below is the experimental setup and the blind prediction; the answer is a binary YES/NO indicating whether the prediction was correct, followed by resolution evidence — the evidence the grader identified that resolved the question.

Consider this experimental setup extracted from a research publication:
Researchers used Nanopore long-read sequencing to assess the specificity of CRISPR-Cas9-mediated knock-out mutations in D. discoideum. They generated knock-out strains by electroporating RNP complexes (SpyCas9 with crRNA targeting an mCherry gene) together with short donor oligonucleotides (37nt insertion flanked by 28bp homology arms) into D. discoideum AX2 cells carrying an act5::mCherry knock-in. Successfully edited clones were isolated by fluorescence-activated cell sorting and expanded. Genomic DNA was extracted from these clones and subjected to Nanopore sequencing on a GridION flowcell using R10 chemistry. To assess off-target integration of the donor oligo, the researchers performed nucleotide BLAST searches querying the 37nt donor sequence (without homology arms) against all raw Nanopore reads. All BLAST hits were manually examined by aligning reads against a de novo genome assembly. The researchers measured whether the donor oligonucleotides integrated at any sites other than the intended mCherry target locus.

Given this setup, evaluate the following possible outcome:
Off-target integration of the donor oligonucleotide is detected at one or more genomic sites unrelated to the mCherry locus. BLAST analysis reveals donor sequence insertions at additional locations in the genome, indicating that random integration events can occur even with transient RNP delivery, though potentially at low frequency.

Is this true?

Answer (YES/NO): NO